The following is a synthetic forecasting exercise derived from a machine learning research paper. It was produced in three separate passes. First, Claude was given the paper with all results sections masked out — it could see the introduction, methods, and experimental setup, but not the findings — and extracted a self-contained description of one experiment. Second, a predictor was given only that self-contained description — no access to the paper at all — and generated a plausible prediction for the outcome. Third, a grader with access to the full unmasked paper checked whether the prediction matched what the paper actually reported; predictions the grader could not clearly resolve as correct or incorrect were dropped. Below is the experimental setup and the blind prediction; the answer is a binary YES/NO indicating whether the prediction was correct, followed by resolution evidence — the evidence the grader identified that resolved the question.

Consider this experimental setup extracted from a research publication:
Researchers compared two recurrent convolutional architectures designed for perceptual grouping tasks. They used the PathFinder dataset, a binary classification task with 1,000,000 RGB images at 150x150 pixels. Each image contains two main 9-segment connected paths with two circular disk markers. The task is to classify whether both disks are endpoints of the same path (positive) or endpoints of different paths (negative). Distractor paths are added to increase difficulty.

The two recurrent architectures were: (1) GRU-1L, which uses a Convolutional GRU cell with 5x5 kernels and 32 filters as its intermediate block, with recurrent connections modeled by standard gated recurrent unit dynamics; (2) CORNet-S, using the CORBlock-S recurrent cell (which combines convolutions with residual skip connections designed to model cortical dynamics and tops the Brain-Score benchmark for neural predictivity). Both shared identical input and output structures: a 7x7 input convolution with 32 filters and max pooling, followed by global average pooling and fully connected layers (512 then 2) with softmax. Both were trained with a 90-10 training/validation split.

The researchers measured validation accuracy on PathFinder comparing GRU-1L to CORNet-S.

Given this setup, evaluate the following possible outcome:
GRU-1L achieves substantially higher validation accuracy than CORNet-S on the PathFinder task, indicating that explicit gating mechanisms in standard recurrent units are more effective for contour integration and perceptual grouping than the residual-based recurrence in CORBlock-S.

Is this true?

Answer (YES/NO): NO